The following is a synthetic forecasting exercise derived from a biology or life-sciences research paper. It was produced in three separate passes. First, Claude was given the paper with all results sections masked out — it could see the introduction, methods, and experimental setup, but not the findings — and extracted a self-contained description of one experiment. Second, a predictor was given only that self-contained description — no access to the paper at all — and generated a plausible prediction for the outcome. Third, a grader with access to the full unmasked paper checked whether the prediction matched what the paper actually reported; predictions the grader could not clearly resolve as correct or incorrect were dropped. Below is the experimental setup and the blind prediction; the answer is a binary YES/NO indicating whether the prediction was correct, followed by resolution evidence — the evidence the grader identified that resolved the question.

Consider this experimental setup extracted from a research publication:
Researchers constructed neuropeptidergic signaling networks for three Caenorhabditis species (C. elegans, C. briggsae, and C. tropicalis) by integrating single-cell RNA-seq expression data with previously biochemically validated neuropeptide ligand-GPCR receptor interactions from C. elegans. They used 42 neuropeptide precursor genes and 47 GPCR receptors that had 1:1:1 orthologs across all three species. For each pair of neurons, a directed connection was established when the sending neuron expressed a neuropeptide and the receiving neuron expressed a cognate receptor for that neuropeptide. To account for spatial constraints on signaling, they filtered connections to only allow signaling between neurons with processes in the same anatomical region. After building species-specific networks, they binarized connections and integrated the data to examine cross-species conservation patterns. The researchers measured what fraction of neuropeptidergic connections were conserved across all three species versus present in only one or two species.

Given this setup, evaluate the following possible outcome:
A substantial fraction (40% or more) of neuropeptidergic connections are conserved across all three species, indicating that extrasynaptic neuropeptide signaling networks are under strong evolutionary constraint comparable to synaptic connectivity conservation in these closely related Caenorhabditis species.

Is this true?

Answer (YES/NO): YES